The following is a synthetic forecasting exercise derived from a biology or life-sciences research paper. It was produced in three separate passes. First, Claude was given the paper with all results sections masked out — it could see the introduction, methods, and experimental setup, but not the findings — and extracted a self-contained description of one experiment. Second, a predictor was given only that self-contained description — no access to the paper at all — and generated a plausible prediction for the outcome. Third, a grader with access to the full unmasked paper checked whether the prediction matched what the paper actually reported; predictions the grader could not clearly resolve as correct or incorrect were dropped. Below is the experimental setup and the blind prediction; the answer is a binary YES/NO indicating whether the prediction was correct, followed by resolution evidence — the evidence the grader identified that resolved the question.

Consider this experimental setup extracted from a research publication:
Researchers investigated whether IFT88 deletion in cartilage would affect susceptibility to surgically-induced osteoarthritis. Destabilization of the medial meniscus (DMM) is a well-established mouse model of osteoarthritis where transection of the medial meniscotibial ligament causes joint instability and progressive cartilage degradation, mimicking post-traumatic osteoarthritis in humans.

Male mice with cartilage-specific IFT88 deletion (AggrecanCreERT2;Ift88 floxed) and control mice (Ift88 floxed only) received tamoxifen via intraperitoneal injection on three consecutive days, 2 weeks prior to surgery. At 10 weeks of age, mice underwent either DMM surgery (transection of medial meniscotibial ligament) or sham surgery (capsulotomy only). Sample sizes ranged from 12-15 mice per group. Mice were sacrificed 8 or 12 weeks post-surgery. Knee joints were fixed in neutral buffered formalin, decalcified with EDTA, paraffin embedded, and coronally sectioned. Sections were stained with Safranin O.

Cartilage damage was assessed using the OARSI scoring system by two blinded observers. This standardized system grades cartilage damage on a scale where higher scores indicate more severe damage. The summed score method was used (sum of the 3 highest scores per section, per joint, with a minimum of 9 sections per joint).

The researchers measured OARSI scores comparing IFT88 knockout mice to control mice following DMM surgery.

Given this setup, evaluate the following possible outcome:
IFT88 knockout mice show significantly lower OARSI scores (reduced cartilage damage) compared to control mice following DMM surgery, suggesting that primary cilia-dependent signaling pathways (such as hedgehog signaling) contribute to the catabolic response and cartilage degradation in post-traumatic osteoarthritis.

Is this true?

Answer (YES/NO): NO